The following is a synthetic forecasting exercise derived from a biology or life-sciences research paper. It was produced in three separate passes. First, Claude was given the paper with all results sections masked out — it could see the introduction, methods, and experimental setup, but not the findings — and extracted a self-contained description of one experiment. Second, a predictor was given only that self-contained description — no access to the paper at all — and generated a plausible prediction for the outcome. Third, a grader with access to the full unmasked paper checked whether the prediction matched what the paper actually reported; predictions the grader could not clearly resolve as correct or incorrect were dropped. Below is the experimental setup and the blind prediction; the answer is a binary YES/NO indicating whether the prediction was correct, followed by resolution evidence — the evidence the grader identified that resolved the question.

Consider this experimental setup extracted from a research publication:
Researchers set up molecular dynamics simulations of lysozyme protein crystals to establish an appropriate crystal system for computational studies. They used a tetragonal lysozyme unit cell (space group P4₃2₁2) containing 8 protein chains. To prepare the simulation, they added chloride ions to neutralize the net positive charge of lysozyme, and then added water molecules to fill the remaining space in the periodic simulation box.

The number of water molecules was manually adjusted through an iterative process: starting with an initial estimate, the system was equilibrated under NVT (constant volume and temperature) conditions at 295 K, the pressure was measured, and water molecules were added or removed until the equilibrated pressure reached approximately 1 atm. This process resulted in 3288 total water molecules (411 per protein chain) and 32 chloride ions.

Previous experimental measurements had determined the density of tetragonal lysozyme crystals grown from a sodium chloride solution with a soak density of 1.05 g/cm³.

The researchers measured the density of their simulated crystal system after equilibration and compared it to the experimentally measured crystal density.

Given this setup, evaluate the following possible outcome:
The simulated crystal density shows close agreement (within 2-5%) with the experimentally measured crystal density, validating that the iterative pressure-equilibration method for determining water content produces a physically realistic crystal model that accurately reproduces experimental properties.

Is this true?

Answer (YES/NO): YES